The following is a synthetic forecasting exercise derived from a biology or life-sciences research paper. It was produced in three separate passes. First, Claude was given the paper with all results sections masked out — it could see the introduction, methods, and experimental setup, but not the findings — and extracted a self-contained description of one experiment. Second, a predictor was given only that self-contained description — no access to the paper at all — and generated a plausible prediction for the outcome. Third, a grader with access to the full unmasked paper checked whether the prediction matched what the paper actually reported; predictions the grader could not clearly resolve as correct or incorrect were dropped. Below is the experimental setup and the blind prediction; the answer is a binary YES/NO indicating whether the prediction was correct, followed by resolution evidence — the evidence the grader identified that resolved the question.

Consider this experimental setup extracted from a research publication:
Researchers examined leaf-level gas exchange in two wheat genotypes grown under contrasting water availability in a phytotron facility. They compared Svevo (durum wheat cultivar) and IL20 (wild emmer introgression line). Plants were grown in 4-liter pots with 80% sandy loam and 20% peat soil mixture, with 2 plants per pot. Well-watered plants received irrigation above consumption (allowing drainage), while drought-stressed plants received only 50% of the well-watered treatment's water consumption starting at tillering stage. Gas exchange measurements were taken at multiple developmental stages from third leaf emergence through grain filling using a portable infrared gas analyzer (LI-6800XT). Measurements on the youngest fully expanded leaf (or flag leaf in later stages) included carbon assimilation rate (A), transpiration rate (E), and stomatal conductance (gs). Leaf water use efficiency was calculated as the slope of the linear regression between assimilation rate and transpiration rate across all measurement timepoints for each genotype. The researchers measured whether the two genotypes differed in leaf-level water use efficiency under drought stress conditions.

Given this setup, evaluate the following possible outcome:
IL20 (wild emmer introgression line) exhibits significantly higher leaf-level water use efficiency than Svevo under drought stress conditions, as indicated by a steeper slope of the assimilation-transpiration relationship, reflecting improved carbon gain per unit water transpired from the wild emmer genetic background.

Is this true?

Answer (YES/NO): YES